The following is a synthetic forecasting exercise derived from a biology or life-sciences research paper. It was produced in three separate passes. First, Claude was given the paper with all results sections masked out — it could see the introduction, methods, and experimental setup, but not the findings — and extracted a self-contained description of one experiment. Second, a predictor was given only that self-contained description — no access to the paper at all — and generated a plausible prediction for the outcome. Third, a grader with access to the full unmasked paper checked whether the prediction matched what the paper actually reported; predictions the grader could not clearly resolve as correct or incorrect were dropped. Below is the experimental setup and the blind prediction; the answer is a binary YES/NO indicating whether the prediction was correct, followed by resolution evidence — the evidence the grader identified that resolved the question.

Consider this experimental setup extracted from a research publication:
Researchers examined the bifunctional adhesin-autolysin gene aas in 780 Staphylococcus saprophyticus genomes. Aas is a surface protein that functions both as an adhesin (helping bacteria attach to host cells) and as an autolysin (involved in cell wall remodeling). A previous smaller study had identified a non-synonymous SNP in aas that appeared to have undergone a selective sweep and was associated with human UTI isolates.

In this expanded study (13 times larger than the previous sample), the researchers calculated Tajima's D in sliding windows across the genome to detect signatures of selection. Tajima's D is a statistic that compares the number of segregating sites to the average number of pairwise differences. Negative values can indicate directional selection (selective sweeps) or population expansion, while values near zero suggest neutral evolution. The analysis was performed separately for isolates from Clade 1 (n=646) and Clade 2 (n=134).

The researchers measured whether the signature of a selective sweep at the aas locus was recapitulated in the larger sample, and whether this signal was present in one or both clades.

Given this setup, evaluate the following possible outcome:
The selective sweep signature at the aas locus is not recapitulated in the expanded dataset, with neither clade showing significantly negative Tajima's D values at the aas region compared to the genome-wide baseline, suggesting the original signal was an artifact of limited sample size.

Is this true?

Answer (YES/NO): NO